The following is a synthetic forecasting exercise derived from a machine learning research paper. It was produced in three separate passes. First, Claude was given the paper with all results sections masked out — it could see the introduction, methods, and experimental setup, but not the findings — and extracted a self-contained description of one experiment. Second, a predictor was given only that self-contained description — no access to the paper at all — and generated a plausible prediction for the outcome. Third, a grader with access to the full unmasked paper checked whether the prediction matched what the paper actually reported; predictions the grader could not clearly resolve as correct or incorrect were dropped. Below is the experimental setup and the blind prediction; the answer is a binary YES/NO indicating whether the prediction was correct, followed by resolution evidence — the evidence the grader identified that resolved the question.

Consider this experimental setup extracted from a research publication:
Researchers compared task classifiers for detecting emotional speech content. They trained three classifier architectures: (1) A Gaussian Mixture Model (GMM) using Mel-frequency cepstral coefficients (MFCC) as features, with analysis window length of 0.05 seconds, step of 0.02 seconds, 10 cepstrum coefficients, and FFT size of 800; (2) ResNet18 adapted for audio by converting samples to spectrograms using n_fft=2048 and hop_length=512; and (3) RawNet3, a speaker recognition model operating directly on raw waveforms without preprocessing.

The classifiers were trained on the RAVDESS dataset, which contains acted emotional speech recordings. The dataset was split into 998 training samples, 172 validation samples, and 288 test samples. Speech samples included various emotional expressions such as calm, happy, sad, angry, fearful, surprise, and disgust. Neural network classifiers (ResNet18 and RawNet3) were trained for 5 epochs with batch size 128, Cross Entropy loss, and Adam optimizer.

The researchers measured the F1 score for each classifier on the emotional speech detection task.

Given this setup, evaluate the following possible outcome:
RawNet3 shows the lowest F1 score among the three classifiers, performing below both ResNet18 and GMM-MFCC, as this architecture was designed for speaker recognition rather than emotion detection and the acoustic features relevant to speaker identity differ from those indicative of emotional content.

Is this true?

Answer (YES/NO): NO